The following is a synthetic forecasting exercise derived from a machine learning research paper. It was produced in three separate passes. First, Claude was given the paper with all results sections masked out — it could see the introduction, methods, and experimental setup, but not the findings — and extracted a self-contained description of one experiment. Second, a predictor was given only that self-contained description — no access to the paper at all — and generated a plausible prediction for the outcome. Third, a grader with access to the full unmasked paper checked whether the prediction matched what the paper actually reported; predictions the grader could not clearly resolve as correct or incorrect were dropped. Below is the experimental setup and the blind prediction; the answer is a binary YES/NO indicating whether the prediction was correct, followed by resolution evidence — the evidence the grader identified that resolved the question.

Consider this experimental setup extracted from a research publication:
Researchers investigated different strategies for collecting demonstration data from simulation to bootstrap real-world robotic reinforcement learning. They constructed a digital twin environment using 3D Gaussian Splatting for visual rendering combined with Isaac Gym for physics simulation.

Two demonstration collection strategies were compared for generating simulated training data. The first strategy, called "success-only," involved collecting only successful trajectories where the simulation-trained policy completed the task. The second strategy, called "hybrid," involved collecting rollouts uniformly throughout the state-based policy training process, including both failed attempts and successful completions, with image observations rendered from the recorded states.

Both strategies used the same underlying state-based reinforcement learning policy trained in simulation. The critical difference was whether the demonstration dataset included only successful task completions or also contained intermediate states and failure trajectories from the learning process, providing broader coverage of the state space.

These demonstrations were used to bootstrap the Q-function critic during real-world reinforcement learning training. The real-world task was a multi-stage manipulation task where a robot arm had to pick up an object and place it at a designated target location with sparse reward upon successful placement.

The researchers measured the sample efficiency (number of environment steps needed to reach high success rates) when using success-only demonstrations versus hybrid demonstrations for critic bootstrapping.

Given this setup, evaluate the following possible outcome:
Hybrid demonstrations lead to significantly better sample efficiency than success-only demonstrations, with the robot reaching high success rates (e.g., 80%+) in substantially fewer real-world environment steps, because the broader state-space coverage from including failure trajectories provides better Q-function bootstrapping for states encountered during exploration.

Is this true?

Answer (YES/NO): NO